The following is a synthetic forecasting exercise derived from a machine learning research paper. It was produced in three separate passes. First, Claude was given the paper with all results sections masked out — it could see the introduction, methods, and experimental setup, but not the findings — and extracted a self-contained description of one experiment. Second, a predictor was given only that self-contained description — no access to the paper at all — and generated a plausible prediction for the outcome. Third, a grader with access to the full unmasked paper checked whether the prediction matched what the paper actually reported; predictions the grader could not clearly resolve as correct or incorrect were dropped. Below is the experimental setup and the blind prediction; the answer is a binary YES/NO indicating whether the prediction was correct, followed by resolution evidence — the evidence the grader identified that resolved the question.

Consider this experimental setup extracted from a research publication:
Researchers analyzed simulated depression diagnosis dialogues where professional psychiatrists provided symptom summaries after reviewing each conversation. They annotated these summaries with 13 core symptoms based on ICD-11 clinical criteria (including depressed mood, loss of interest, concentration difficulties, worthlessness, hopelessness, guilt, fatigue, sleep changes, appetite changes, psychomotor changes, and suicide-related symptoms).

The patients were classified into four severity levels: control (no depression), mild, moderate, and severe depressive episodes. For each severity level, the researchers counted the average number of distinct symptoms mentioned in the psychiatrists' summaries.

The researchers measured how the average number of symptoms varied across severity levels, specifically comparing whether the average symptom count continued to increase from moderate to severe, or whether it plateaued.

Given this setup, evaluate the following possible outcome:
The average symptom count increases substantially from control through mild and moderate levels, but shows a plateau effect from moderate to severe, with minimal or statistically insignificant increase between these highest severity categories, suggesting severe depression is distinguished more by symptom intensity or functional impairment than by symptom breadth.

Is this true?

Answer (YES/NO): YES